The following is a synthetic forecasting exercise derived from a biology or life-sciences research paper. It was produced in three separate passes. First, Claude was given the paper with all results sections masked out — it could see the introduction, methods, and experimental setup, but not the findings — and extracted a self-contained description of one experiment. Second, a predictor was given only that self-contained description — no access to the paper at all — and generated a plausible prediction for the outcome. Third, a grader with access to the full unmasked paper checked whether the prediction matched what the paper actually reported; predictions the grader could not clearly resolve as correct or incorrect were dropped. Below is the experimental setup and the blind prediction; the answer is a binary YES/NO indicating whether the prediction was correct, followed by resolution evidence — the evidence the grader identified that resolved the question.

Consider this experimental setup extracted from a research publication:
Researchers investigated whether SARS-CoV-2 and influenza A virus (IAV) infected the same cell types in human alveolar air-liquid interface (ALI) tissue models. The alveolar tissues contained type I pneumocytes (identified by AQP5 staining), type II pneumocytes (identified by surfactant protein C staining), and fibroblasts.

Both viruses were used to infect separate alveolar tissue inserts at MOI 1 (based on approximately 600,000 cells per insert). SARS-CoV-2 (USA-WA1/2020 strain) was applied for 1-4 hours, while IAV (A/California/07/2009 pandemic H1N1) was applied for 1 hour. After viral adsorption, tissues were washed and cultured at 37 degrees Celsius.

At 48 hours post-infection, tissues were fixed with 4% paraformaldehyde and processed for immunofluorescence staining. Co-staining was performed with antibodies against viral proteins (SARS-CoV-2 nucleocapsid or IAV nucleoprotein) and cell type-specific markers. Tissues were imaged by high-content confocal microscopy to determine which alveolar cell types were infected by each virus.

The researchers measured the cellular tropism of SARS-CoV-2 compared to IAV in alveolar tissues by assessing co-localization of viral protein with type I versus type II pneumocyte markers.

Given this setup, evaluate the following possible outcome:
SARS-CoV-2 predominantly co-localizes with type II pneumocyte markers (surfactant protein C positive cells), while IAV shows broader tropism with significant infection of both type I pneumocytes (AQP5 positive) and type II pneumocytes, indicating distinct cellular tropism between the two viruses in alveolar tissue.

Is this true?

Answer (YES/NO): NO